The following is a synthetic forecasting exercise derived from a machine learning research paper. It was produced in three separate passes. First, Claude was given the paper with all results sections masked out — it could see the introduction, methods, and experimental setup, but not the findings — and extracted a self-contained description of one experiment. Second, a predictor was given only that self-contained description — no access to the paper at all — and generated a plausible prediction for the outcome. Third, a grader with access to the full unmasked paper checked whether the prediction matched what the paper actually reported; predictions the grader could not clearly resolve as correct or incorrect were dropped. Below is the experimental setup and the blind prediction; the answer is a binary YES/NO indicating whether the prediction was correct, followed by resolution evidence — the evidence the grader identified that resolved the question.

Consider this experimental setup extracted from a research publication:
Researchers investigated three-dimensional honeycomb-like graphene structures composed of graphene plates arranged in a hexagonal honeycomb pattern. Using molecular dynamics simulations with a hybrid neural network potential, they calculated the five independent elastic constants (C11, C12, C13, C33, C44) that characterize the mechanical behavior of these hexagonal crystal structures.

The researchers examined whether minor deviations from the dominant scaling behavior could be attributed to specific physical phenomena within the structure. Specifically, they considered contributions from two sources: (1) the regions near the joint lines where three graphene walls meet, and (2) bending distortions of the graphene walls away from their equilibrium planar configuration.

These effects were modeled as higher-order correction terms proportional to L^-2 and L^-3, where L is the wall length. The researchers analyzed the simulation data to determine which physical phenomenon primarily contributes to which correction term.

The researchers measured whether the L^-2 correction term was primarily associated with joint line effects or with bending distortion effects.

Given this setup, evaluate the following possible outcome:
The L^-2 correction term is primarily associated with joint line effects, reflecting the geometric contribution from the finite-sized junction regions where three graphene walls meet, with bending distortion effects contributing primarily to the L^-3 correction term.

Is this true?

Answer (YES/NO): YES